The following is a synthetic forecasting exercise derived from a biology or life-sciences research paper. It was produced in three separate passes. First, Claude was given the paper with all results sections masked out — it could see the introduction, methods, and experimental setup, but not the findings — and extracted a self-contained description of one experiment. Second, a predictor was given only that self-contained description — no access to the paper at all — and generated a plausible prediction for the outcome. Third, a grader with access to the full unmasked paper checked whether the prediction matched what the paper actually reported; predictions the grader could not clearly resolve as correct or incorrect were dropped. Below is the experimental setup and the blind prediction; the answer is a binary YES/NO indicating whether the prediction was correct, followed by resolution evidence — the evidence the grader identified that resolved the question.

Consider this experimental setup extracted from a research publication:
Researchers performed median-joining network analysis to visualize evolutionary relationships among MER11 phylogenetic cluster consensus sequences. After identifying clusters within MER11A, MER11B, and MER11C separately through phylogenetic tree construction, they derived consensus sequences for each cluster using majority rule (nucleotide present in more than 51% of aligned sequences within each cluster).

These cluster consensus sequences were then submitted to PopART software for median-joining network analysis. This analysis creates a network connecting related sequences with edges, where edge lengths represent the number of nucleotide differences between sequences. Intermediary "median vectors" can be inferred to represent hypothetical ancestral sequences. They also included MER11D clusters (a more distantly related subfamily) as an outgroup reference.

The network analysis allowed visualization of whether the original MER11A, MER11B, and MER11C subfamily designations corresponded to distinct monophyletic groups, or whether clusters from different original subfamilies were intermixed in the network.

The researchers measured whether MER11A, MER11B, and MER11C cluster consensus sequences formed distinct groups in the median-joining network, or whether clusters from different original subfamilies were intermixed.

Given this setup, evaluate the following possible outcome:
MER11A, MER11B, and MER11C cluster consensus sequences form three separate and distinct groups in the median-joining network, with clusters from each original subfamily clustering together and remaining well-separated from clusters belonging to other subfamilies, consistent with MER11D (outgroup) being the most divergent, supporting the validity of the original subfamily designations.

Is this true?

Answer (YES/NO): NO